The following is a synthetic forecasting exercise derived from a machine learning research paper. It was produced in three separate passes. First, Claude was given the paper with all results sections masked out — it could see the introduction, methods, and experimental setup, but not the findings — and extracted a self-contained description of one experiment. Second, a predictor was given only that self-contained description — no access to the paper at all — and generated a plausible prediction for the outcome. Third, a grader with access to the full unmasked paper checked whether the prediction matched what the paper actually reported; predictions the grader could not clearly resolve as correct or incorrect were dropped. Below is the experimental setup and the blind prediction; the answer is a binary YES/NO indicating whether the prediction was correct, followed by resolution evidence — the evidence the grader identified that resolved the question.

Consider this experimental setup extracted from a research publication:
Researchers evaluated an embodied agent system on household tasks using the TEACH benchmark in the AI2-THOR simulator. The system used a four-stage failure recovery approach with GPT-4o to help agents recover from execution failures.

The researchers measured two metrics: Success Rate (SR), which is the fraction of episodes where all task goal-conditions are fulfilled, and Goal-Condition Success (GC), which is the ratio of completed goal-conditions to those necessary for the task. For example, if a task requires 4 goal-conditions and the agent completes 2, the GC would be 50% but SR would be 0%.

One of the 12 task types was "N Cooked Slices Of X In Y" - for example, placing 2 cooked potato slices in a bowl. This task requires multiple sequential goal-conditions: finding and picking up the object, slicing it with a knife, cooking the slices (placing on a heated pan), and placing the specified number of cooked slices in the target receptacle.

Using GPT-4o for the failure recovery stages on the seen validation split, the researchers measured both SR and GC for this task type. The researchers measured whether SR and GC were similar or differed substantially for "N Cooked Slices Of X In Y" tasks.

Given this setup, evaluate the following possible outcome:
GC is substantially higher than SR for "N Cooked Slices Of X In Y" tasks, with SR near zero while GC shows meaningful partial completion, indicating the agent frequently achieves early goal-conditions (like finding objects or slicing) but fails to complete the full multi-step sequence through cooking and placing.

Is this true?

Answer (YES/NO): NO